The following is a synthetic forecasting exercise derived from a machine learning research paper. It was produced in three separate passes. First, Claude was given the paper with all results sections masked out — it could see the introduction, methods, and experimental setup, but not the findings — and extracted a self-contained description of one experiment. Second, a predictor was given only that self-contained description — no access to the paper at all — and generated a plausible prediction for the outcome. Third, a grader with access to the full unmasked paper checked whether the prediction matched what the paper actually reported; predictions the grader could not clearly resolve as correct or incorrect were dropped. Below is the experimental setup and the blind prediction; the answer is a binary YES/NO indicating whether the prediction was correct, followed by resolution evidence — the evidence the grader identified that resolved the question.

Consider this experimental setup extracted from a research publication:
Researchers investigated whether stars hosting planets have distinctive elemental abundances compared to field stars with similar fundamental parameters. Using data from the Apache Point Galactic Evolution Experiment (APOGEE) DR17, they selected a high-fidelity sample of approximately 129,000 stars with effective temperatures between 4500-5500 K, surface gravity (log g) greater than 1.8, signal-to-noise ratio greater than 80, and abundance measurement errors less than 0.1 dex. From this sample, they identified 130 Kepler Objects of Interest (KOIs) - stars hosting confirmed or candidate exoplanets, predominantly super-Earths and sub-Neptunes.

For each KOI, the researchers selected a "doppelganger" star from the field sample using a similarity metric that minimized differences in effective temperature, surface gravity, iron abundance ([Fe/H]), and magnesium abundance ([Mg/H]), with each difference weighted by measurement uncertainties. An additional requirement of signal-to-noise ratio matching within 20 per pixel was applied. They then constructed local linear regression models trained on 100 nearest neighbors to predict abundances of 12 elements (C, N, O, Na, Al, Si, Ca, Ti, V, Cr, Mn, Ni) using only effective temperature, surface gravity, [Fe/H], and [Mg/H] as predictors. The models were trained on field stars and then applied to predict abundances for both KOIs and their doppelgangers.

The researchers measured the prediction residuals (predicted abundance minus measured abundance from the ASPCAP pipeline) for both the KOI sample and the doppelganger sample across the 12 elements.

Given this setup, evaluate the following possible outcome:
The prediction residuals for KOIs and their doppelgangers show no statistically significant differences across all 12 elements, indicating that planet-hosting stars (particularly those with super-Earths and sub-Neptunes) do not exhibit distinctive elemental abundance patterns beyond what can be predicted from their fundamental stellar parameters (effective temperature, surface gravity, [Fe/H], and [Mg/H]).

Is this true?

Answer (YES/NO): YES